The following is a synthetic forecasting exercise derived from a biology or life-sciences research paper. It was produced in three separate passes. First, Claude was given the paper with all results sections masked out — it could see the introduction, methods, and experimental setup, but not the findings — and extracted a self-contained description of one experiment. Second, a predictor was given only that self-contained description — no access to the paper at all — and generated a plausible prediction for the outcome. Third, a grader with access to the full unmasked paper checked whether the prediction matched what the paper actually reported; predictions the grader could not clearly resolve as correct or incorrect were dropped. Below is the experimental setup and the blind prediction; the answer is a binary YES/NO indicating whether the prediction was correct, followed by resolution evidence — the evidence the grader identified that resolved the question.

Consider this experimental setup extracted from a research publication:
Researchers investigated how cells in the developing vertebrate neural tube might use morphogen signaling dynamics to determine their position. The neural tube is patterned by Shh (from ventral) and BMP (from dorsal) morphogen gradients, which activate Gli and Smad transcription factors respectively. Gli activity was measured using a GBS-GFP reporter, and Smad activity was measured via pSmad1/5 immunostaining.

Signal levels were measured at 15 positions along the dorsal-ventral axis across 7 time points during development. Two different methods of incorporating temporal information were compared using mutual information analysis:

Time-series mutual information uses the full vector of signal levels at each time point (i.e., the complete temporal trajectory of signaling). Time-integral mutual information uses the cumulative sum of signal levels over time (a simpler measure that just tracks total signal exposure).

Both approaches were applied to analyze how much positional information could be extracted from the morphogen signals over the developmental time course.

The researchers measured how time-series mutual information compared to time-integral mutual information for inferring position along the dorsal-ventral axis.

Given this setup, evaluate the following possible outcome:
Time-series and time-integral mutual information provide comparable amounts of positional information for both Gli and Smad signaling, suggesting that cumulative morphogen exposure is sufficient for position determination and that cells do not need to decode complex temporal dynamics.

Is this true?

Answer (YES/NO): YES